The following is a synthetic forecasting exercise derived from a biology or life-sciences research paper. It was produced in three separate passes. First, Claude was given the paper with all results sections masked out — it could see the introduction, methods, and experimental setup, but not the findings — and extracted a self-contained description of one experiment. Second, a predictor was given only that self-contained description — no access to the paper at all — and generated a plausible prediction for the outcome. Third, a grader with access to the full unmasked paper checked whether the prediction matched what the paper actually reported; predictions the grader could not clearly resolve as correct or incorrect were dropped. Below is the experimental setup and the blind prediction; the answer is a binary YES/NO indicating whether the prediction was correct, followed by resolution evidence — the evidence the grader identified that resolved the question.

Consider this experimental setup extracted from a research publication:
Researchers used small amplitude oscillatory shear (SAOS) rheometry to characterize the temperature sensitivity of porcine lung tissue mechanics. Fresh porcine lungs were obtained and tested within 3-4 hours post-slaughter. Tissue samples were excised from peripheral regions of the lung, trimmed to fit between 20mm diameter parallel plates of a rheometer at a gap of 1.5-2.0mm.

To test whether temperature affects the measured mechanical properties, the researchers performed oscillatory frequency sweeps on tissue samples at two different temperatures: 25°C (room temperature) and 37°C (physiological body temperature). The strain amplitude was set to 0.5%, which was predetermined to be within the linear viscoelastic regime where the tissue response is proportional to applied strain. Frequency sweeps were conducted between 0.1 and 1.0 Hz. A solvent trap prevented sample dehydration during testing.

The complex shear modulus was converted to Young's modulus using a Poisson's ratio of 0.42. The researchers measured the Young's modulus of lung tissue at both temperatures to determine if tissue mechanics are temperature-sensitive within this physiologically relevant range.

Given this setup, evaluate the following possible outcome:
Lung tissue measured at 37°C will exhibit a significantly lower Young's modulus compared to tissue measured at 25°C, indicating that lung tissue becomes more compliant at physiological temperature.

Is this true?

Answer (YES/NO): NO